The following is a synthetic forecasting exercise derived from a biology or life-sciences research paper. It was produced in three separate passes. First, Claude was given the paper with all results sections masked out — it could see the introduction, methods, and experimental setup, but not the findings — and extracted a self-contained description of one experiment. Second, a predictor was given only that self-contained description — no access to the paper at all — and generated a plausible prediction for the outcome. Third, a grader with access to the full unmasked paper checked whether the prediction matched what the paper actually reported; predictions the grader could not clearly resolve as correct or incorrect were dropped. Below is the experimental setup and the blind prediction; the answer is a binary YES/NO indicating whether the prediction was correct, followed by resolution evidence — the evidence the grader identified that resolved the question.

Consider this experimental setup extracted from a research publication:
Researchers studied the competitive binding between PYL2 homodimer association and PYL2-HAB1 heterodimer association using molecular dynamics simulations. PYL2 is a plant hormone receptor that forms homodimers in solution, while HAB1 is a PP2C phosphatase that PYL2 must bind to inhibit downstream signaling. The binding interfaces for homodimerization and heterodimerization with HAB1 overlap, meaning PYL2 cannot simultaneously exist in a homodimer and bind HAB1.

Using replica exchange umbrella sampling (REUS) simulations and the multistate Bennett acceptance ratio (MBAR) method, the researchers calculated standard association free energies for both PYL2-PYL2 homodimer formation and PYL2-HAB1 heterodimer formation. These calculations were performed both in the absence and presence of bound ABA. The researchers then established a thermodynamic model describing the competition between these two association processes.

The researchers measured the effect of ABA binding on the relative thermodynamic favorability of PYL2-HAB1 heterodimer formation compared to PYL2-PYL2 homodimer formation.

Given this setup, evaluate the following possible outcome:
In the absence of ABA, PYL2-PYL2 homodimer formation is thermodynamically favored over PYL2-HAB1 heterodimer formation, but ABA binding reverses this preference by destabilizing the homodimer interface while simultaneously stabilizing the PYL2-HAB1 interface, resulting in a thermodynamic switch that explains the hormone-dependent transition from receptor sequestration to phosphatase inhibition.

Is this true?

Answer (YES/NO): YES